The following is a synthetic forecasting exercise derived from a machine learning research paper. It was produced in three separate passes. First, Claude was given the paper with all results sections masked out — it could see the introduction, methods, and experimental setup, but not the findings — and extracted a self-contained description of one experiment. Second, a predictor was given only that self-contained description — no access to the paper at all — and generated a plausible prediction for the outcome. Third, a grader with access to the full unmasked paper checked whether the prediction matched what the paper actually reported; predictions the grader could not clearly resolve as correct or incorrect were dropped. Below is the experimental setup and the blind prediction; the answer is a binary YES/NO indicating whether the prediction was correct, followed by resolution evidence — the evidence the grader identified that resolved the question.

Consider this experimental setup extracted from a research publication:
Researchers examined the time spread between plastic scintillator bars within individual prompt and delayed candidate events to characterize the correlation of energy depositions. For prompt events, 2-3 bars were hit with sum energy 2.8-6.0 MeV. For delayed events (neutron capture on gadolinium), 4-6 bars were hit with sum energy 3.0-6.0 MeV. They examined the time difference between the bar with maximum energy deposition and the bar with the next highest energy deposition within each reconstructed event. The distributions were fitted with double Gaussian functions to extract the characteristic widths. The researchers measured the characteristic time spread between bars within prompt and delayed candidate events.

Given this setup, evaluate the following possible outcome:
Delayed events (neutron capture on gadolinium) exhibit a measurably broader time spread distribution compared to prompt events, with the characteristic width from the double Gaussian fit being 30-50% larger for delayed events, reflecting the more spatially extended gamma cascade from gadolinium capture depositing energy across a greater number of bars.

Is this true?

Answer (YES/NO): NO